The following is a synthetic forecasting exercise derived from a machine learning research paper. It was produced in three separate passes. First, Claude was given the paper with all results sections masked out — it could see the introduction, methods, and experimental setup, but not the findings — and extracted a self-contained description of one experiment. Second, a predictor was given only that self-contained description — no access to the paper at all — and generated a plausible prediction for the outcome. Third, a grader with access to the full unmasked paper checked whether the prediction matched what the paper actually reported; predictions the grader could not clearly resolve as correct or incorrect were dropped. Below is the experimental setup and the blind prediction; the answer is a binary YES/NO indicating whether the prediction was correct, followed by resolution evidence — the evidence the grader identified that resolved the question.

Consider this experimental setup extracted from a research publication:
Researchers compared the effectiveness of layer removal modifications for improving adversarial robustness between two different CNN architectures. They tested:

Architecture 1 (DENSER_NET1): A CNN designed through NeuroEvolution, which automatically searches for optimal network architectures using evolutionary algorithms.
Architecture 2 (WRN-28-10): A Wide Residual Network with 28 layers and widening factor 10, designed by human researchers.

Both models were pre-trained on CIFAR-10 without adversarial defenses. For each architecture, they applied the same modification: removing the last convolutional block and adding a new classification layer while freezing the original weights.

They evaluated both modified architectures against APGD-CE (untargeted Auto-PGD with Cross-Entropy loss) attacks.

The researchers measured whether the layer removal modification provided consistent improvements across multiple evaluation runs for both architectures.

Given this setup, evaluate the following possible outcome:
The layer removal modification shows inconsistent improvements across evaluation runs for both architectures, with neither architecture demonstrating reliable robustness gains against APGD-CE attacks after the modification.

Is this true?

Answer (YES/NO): NO